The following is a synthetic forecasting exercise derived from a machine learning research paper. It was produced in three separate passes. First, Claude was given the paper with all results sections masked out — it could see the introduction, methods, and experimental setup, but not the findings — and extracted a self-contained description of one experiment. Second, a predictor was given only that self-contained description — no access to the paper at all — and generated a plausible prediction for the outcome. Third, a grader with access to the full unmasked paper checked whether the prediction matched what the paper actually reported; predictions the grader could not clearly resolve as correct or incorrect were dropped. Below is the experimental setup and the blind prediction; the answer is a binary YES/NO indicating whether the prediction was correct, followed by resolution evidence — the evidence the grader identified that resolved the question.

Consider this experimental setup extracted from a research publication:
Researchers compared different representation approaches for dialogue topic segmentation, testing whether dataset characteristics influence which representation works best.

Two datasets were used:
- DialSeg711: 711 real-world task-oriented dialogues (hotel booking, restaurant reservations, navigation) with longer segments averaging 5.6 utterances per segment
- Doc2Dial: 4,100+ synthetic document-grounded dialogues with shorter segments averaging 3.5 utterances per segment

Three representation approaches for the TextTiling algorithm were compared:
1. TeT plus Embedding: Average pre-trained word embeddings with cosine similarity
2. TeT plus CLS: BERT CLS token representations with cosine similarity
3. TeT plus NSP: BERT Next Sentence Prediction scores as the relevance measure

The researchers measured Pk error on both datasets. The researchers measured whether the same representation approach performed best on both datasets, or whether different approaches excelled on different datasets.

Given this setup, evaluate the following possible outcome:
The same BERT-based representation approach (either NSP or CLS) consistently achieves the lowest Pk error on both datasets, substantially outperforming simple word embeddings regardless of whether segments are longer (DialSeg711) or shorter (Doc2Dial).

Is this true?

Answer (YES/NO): NO